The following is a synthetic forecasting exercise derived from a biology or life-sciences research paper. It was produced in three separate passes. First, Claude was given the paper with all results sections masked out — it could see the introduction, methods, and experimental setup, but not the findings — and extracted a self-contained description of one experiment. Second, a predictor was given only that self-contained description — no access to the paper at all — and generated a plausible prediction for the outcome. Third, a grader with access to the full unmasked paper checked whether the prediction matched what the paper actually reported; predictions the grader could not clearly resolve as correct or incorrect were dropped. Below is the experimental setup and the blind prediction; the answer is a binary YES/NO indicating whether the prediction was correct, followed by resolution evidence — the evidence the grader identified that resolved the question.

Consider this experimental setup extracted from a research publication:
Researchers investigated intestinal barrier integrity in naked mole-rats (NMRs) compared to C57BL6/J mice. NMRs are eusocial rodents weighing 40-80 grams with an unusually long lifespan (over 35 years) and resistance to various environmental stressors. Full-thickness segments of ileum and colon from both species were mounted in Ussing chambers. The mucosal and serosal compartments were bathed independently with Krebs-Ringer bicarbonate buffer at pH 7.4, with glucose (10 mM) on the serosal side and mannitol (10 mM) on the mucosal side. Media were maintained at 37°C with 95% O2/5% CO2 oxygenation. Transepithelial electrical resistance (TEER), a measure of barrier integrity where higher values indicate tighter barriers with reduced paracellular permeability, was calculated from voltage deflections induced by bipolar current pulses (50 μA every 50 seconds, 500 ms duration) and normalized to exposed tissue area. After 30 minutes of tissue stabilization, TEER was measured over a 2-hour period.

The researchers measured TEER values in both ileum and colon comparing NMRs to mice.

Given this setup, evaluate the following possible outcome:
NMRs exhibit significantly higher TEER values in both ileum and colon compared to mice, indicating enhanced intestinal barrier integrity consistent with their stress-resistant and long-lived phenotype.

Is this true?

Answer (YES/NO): YES